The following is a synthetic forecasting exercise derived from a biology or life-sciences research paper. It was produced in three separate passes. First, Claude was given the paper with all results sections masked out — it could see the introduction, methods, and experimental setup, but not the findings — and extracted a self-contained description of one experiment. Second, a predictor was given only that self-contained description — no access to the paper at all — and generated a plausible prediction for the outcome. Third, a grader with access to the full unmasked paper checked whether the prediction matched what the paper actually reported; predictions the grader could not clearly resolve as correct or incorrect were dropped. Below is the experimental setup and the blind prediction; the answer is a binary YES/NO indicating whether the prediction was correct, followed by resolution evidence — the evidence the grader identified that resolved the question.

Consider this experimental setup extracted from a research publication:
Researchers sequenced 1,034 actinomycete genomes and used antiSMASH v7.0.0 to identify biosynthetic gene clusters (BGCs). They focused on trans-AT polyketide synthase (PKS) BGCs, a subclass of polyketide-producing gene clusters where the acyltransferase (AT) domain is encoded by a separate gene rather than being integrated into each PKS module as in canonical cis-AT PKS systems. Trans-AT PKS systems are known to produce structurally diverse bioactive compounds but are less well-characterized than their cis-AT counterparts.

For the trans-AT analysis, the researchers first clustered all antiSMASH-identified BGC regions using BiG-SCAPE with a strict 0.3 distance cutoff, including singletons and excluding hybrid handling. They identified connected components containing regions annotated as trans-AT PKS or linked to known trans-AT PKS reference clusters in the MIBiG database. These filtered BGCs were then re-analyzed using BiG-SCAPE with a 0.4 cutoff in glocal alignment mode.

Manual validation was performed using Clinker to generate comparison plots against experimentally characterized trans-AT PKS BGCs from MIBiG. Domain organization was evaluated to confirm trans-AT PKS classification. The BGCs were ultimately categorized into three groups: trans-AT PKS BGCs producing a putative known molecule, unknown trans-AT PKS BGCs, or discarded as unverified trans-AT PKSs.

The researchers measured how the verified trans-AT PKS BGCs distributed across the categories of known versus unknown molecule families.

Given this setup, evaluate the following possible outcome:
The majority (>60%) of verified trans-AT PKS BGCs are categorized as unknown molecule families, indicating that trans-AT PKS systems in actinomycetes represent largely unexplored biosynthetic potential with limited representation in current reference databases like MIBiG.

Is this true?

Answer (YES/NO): NO